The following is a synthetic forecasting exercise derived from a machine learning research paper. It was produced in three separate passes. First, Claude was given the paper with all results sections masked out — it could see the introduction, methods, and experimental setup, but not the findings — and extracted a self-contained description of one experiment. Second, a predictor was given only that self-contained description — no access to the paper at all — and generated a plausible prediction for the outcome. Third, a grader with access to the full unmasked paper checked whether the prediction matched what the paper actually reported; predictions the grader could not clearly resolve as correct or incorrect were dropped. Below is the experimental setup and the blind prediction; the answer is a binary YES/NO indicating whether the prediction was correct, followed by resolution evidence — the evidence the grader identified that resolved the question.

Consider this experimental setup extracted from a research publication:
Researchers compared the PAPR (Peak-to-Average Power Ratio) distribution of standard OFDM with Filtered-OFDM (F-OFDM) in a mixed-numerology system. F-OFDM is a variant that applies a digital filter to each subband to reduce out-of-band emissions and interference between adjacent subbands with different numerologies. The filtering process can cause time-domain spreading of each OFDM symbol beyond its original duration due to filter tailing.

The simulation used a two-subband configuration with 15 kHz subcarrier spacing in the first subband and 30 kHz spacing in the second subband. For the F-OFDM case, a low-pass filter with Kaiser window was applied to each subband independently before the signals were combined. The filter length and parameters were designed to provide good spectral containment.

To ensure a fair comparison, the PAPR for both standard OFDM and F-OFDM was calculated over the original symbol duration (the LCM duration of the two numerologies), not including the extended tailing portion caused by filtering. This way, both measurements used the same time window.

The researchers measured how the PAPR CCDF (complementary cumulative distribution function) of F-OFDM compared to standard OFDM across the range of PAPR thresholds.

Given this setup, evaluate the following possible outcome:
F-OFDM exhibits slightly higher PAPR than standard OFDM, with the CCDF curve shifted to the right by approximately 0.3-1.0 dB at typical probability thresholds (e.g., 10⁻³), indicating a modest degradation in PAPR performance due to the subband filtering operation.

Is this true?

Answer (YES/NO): NO